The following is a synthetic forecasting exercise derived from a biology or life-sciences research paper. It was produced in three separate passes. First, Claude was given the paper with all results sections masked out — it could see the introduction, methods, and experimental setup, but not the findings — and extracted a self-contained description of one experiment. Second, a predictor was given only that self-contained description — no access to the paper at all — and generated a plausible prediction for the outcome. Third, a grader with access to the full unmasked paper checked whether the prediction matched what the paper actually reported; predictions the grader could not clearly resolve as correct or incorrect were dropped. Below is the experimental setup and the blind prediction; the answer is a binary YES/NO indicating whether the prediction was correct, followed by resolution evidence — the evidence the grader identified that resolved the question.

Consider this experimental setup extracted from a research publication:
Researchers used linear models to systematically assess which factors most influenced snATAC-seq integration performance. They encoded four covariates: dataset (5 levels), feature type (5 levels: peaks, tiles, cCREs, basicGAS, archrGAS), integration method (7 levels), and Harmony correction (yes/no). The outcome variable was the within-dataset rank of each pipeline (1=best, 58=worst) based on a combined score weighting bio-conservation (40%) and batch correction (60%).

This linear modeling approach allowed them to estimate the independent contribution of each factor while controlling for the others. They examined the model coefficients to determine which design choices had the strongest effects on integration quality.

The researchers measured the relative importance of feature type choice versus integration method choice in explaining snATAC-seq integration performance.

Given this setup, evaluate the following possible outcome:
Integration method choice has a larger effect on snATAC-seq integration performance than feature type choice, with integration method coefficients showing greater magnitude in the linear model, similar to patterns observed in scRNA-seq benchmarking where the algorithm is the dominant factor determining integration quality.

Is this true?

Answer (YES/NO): NO